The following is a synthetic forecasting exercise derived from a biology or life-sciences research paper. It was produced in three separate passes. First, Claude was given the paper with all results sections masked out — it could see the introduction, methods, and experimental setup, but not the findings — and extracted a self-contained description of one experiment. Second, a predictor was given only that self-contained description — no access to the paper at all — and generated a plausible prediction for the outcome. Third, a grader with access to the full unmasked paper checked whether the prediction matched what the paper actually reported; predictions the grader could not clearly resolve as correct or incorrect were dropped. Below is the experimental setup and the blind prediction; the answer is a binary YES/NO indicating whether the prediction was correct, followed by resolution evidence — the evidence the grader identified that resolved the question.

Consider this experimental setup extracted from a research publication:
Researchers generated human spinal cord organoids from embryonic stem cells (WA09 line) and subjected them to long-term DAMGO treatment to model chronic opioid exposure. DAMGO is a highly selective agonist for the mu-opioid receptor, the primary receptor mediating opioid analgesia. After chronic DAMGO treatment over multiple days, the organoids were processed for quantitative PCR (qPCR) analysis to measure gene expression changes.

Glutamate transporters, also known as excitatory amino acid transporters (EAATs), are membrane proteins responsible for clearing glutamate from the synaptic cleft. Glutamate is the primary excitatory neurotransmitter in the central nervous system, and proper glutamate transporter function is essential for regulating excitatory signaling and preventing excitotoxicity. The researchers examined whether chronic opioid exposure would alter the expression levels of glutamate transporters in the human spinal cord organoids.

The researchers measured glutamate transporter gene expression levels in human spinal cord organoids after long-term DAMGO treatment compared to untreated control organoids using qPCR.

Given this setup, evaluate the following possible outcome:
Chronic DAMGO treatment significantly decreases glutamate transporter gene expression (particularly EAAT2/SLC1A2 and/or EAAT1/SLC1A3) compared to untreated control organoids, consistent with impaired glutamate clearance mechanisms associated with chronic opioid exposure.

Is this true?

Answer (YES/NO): YES